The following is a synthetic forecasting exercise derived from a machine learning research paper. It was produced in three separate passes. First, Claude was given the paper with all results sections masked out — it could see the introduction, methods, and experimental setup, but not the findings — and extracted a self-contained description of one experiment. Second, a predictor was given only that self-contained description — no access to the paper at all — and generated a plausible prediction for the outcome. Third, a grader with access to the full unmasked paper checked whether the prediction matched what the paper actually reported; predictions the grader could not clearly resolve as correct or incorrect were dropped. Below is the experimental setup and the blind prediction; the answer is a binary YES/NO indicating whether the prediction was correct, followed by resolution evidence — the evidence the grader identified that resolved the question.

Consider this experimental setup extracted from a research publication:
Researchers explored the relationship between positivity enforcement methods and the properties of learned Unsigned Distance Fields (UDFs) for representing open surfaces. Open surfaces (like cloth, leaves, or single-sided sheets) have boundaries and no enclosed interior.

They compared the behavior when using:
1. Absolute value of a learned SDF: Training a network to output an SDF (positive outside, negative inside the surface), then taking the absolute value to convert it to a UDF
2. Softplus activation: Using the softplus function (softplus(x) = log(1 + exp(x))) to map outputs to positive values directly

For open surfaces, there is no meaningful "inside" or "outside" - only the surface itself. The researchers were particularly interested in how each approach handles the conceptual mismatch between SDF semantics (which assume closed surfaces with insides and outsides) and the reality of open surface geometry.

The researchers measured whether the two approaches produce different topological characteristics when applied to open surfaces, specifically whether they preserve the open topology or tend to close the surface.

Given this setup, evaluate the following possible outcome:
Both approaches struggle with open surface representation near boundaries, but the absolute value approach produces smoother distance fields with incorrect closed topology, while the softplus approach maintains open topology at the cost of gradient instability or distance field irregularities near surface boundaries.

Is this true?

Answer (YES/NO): NO